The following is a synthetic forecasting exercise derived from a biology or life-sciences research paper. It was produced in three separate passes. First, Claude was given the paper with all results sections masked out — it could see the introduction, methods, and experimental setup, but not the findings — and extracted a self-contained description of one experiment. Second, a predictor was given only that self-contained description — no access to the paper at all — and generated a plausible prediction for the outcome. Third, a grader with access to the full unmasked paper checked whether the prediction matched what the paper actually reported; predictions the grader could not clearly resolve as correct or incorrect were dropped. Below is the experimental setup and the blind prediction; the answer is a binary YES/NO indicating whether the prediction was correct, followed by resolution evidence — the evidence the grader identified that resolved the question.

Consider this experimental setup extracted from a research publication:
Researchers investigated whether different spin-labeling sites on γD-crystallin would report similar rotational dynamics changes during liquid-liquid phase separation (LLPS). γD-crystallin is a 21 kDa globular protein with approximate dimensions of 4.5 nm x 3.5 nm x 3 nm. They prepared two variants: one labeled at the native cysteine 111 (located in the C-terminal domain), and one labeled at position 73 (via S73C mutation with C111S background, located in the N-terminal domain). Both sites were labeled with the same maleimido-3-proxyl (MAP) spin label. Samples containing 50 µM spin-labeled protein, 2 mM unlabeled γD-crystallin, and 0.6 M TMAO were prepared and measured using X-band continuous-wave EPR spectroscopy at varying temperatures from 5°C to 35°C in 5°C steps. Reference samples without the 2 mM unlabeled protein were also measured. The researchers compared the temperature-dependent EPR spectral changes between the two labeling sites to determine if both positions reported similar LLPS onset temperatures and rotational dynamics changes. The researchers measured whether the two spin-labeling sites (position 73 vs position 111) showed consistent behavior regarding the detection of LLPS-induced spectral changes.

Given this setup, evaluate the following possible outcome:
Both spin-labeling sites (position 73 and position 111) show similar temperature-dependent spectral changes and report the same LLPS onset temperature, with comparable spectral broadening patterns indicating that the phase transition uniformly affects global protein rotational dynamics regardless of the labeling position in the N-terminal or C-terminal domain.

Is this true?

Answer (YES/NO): YES